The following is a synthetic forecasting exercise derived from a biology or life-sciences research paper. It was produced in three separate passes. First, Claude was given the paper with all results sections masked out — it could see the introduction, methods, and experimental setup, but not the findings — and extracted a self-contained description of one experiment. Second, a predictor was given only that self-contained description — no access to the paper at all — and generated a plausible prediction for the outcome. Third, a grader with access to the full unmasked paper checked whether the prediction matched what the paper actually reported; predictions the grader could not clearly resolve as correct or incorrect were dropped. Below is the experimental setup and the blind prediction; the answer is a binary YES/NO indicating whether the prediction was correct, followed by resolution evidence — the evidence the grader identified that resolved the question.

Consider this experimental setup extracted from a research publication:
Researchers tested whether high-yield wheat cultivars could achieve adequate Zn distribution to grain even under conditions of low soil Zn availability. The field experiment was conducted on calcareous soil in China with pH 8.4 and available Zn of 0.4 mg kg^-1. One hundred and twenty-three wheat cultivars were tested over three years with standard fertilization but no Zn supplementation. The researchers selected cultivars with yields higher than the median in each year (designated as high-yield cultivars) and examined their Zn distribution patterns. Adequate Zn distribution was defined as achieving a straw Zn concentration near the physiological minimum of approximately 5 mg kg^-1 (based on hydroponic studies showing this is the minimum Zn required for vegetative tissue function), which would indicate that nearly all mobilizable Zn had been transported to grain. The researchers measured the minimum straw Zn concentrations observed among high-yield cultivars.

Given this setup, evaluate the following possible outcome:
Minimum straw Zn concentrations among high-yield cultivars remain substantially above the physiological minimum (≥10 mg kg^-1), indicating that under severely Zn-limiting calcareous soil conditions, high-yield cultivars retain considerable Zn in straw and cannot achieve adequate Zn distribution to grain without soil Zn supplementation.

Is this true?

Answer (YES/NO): NO